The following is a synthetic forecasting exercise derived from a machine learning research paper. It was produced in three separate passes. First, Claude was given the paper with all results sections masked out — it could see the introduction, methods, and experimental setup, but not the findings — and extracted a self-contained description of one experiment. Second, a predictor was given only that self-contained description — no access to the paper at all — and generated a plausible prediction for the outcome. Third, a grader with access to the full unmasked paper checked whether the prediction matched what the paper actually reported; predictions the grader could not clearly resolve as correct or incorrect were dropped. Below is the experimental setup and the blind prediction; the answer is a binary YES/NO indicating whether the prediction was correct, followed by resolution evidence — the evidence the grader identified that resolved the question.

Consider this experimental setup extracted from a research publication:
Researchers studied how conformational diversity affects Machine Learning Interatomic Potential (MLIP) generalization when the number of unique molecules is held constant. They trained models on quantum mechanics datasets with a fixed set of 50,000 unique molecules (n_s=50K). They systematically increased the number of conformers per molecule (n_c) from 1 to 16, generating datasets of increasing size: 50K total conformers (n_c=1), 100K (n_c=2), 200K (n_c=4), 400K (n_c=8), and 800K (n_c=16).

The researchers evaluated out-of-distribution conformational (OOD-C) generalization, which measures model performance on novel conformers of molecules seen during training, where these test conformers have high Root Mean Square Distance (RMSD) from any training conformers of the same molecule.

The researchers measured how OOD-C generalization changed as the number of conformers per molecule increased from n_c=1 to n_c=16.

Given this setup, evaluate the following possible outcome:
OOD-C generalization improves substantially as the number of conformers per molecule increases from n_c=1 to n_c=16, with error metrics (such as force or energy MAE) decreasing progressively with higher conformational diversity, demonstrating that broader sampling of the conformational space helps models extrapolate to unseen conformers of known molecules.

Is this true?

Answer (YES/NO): YES